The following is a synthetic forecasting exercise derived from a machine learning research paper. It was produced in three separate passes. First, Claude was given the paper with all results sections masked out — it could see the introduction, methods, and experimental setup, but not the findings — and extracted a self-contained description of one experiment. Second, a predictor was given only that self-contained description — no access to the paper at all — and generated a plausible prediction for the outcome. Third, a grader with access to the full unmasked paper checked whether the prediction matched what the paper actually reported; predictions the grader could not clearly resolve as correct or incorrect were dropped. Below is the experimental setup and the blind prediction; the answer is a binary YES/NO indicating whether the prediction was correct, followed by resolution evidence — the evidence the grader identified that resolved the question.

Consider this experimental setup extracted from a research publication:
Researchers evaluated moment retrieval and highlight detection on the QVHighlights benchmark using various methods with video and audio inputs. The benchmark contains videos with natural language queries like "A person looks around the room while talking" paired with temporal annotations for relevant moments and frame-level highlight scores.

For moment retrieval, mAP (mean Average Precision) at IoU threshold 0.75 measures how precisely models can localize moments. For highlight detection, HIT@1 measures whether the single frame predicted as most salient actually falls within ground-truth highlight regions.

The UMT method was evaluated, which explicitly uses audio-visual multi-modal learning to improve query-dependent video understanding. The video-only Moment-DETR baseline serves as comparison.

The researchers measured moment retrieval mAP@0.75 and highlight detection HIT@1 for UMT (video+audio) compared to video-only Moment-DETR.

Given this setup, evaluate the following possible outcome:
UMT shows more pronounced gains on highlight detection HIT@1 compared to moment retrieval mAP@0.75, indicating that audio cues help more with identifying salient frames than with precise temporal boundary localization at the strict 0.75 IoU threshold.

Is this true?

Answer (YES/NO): NO